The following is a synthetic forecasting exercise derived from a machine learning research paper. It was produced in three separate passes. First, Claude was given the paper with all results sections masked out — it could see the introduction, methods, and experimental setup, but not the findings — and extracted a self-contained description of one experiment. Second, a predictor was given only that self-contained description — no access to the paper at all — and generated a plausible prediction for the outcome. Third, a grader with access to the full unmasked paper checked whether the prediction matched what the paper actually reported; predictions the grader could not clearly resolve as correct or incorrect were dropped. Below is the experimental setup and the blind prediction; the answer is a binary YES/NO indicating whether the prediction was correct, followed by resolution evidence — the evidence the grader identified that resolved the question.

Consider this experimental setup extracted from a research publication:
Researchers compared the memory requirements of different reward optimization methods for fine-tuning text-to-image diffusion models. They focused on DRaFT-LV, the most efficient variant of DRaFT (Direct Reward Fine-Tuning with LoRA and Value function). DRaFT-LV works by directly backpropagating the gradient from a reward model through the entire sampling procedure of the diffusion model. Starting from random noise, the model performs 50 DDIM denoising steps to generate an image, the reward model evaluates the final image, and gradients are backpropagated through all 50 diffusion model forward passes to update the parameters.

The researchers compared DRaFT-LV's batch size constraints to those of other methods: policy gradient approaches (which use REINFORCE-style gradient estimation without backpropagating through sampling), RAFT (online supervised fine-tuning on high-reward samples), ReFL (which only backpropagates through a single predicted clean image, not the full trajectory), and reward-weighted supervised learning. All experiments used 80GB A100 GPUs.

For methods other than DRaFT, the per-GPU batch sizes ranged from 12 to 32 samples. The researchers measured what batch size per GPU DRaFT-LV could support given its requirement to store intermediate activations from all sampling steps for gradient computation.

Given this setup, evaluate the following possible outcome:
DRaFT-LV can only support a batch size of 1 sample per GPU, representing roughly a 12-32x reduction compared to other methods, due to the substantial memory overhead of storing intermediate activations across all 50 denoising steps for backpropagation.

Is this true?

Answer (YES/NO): NO